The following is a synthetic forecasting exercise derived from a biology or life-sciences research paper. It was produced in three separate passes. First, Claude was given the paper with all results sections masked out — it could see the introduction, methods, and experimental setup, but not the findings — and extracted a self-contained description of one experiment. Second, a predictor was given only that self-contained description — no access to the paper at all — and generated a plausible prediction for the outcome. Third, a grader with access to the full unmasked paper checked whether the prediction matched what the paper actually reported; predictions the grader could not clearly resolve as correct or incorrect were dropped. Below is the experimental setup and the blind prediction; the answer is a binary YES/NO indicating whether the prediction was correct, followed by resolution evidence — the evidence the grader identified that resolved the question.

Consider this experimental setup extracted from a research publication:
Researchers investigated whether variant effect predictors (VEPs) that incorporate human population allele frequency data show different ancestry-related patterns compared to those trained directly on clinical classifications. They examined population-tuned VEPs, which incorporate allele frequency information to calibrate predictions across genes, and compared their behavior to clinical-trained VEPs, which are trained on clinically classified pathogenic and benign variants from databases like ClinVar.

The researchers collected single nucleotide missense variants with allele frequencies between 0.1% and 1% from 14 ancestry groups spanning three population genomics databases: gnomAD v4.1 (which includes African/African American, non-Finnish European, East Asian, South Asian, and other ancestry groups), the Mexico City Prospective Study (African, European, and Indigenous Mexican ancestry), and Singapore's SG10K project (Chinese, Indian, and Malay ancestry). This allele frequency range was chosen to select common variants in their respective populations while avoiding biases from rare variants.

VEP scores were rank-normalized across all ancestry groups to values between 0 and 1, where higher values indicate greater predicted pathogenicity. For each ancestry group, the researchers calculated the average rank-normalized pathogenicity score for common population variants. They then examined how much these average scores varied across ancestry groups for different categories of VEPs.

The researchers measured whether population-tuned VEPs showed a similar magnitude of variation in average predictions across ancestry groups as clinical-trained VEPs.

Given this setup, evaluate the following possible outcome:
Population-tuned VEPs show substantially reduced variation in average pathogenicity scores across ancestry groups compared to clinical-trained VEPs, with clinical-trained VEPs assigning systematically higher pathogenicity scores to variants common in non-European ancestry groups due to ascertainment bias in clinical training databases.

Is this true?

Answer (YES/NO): YES